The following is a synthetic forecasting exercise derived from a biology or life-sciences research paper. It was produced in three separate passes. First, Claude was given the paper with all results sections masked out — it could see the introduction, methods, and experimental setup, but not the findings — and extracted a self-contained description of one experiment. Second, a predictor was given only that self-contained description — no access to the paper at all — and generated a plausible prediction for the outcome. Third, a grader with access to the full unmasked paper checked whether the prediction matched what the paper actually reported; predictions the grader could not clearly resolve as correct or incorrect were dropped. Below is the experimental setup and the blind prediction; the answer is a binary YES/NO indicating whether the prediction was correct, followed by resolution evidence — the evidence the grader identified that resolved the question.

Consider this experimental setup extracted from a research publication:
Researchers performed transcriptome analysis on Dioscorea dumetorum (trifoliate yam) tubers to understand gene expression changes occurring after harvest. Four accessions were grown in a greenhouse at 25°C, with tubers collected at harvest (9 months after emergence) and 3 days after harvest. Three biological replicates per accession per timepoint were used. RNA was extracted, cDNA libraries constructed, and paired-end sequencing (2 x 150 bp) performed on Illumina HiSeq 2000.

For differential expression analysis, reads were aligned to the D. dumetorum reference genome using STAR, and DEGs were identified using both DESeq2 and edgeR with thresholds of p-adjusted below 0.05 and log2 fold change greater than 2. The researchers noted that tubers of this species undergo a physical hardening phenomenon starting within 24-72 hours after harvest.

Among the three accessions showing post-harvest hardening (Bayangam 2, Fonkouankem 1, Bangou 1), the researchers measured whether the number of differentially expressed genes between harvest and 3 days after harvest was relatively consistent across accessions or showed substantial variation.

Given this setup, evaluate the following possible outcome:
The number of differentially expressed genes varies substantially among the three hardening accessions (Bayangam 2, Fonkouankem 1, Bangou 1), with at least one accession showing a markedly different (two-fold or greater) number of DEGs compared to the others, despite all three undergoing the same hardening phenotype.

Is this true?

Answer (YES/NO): NO